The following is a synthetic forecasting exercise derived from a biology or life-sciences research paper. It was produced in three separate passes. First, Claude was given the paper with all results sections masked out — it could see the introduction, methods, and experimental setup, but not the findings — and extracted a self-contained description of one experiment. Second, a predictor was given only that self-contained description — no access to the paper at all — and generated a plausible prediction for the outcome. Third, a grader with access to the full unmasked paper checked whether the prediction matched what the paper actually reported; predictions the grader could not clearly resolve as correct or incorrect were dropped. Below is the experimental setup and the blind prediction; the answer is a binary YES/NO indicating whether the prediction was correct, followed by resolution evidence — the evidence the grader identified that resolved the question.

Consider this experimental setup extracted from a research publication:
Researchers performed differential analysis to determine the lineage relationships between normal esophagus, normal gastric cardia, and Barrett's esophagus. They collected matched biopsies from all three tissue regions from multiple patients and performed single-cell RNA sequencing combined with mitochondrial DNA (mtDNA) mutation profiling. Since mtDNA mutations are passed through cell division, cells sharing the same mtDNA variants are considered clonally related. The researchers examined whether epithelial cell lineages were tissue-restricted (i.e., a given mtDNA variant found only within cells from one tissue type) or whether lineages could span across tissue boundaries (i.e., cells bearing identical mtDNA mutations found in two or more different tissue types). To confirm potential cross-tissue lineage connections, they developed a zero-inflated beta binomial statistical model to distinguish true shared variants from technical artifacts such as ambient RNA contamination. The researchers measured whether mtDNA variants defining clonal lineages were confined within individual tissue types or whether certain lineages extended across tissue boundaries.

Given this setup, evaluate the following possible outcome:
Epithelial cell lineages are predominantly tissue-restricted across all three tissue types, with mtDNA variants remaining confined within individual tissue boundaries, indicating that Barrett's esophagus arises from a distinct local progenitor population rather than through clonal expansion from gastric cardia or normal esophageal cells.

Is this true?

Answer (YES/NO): NO